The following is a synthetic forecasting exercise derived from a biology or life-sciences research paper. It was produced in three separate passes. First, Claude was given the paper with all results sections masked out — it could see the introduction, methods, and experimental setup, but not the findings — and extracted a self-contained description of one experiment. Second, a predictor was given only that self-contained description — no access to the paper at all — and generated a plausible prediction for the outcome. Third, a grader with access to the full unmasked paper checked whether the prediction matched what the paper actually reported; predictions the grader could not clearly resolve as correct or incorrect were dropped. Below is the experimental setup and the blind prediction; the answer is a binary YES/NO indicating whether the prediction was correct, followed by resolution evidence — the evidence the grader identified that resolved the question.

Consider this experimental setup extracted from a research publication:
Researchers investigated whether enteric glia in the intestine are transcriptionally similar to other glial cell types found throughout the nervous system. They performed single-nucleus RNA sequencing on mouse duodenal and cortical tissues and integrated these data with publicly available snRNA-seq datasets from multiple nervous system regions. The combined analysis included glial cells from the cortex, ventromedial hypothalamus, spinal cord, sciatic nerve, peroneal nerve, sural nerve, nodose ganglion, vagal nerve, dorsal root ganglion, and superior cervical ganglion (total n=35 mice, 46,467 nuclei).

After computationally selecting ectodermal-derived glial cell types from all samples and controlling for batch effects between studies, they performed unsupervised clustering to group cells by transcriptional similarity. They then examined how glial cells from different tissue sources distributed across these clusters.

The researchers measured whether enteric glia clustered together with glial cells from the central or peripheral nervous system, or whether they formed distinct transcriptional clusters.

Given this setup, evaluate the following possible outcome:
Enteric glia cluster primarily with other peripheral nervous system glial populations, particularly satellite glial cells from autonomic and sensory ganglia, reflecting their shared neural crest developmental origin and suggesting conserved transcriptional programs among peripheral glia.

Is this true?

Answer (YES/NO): NO